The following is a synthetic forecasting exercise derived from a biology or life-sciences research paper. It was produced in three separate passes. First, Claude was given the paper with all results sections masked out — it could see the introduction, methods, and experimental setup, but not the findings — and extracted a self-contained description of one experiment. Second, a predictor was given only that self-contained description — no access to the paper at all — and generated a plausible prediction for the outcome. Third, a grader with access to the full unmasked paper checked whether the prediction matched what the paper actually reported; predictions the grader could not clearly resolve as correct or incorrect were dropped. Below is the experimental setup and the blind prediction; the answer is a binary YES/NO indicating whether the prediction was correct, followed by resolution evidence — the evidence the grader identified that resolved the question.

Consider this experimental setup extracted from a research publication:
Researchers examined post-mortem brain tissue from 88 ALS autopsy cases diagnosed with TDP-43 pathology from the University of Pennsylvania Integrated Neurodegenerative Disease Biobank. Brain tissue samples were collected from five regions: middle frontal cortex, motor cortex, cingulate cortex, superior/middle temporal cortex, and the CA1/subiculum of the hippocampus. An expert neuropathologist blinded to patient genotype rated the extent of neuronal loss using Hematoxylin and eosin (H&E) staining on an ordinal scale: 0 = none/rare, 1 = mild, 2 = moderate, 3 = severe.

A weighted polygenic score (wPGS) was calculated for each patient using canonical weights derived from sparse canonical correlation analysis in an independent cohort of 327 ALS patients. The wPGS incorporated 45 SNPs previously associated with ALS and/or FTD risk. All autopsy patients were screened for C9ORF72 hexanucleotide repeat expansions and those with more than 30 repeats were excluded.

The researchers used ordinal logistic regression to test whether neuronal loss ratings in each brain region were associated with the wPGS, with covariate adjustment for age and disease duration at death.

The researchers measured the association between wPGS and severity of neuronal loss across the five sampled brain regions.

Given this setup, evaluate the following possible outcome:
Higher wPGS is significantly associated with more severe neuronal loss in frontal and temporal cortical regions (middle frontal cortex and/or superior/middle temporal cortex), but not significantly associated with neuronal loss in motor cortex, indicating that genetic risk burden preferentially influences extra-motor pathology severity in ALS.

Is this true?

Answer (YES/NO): NO